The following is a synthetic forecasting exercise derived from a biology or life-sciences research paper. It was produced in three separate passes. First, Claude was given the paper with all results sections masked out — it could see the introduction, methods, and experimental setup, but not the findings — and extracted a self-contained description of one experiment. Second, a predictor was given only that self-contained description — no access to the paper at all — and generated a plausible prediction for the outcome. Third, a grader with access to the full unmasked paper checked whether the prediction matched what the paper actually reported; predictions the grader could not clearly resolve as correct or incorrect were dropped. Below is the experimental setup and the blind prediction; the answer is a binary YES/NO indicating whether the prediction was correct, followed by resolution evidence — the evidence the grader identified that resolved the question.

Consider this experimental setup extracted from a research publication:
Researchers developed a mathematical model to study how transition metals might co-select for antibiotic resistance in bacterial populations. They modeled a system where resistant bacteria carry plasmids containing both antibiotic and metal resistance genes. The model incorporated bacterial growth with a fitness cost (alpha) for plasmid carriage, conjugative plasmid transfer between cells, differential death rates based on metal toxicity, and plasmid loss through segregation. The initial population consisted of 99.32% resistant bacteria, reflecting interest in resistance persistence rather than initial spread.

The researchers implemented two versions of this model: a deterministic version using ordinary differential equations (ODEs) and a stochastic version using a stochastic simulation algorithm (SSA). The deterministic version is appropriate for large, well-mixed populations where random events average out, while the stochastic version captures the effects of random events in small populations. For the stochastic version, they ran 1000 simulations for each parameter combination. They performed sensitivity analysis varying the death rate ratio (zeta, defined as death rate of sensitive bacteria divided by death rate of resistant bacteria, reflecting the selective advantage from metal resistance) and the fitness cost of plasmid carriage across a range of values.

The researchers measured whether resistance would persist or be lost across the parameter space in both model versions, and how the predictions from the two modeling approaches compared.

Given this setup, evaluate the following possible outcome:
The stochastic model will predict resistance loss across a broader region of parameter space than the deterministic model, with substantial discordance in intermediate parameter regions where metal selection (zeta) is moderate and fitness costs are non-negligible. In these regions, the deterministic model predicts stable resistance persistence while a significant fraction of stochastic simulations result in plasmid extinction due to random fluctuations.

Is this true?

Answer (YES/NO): NO